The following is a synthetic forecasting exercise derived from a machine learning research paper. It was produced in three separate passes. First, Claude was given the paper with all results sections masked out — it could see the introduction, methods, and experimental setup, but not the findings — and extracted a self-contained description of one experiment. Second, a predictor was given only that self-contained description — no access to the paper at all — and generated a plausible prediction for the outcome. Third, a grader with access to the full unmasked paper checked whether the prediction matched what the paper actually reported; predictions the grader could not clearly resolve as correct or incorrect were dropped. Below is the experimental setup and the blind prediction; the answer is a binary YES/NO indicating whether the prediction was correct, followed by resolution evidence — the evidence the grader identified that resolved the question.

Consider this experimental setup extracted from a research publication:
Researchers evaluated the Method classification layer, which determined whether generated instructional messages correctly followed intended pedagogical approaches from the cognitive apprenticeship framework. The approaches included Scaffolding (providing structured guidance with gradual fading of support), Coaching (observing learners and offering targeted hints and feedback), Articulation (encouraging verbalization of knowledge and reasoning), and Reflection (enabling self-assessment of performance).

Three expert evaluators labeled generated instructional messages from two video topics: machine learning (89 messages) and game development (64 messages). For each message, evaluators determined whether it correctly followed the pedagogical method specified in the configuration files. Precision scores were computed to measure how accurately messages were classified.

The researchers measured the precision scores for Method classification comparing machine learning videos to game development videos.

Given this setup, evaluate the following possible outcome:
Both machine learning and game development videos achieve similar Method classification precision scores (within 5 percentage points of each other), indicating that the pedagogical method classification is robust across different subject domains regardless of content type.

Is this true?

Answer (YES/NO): YES